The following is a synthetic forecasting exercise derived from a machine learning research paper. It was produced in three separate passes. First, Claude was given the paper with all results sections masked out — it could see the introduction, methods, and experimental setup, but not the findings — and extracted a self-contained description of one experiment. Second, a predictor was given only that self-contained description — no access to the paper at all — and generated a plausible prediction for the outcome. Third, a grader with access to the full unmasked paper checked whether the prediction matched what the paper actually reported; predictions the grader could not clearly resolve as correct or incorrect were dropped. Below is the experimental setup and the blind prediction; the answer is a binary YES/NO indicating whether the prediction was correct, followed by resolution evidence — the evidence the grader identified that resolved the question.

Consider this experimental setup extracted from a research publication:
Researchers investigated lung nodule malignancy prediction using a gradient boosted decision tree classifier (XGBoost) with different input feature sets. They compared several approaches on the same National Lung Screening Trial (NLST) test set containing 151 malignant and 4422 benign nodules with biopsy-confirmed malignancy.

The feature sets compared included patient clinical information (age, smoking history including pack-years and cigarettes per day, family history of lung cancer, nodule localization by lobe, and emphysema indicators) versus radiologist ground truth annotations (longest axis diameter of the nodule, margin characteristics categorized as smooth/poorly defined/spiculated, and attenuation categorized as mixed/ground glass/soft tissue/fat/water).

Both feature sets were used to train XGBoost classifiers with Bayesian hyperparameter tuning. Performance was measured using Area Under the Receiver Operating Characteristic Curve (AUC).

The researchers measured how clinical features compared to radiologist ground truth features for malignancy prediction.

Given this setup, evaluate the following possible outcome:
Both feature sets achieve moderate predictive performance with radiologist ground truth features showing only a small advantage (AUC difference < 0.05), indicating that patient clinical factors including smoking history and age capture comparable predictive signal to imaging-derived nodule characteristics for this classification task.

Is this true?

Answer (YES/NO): NO